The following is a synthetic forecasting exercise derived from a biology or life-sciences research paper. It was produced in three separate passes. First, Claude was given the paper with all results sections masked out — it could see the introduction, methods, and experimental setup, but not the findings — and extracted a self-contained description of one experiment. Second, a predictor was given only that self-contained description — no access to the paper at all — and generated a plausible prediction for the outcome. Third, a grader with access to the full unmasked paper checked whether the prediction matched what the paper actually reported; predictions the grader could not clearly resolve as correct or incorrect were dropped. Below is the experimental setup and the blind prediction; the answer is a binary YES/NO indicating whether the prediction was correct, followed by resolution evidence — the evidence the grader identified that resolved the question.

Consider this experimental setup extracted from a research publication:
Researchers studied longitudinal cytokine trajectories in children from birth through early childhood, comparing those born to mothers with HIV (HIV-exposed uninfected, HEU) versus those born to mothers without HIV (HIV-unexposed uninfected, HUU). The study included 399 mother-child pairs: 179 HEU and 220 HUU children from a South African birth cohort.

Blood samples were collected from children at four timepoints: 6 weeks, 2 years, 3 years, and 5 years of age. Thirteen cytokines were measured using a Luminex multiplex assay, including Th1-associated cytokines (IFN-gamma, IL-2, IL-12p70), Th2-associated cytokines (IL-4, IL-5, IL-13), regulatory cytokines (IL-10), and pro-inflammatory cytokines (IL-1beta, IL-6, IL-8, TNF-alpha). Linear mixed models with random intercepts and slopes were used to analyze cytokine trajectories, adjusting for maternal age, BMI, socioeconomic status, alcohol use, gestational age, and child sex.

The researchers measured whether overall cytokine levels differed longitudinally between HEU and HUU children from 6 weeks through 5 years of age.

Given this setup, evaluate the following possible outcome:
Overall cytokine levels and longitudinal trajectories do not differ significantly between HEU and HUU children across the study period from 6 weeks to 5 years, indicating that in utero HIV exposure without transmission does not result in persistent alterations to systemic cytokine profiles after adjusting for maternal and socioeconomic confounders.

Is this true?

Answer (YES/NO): NO